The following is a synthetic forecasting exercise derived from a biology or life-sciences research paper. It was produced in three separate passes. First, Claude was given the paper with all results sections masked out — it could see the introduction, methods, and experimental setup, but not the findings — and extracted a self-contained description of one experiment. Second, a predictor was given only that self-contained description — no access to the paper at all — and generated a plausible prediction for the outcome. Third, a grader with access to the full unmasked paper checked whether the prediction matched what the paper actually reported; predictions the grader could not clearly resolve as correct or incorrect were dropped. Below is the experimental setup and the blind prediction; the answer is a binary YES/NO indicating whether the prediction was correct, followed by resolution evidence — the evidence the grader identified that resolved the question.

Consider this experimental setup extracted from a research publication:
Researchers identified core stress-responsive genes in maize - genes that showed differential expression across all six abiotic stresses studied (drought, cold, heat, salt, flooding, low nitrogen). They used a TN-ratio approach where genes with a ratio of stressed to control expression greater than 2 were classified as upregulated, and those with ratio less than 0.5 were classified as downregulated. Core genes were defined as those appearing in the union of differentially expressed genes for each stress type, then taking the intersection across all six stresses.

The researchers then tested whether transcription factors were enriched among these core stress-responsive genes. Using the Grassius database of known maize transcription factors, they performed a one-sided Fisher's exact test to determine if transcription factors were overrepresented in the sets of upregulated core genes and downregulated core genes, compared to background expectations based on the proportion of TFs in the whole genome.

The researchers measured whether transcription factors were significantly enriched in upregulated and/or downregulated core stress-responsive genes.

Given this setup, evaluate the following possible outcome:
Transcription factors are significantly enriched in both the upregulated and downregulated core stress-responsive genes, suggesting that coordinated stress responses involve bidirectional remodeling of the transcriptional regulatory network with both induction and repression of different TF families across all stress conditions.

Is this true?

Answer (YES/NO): YES